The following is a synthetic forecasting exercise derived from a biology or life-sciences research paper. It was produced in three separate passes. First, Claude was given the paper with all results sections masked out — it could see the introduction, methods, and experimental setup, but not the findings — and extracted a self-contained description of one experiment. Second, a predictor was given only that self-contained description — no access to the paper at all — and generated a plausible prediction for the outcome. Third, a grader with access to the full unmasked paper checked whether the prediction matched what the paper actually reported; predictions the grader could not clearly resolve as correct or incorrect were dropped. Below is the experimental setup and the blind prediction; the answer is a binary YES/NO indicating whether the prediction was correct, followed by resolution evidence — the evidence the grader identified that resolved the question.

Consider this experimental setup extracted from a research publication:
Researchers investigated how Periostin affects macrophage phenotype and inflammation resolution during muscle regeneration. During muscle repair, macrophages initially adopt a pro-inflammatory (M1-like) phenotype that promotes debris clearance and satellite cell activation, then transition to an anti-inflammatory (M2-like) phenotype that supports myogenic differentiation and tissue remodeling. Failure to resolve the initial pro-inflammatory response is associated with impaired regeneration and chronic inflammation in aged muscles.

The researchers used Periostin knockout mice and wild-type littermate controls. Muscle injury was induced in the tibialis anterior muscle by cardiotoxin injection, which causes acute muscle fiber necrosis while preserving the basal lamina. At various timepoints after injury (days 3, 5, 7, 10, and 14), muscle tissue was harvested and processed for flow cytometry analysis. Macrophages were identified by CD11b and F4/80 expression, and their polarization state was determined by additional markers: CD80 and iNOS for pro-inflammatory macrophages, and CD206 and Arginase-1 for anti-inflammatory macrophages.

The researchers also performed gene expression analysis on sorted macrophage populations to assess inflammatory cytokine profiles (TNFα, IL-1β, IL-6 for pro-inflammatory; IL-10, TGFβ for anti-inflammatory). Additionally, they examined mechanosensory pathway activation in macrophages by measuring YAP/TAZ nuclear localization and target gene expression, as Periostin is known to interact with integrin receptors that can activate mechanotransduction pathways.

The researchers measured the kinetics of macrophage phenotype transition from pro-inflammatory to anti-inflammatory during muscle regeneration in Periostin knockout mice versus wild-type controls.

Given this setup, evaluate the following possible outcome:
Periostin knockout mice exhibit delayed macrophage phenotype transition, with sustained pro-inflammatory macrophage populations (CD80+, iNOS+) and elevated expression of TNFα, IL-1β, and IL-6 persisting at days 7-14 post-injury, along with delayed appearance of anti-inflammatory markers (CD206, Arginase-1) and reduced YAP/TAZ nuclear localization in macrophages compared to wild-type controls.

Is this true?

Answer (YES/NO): NO